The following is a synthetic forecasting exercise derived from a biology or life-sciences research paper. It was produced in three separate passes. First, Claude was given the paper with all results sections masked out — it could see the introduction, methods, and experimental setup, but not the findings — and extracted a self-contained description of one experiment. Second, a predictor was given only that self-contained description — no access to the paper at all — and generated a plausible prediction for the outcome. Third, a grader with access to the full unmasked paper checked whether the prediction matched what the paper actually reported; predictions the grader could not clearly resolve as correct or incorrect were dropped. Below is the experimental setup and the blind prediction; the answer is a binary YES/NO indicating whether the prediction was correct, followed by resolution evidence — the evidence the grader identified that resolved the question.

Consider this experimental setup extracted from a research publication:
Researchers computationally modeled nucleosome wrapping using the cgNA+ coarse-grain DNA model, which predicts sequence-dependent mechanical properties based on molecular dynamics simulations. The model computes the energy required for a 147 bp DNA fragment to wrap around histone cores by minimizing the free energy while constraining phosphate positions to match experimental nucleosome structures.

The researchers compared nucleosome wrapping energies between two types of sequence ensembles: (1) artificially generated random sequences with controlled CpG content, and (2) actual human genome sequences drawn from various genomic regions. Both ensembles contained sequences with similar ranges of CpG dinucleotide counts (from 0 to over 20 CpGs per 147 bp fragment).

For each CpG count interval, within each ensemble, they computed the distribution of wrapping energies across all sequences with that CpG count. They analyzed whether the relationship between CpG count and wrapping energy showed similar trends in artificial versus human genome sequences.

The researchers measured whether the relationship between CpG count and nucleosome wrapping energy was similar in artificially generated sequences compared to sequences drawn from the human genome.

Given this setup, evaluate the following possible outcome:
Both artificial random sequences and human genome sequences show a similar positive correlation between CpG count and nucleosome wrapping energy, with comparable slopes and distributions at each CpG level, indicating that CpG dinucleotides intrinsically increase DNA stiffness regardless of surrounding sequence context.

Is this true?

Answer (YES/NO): NO